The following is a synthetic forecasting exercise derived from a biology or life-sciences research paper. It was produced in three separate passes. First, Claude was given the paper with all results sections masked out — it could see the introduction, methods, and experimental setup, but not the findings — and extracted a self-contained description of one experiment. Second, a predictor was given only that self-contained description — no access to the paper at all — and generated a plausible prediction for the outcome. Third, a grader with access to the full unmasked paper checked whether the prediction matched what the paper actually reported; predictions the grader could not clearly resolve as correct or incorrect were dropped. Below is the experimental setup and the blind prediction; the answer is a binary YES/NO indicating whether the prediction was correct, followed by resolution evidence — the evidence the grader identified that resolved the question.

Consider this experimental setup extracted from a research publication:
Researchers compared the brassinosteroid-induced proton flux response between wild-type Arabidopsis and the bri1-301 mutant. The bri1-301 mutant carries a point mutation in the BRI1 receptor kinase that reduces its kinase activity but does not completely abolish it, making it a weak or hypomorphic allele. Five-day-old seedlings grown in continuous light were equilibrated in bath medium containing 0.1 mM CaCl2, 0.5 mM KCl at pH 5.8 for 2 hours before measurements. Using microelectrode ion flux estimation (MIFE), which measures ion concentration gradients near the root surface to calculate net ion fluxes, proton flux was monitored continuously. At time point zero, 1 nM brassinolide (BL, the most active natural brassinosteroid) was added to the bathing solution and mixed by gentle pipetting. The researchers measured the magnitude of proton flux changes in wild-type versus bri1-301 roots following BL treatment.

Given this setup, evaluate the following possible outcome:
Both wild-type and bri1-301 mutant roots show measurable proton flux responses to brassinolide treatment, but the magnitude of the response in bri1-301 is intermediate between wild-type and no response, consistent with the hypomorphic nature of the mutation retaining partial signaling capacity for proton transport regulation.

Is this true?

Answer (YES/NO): YES